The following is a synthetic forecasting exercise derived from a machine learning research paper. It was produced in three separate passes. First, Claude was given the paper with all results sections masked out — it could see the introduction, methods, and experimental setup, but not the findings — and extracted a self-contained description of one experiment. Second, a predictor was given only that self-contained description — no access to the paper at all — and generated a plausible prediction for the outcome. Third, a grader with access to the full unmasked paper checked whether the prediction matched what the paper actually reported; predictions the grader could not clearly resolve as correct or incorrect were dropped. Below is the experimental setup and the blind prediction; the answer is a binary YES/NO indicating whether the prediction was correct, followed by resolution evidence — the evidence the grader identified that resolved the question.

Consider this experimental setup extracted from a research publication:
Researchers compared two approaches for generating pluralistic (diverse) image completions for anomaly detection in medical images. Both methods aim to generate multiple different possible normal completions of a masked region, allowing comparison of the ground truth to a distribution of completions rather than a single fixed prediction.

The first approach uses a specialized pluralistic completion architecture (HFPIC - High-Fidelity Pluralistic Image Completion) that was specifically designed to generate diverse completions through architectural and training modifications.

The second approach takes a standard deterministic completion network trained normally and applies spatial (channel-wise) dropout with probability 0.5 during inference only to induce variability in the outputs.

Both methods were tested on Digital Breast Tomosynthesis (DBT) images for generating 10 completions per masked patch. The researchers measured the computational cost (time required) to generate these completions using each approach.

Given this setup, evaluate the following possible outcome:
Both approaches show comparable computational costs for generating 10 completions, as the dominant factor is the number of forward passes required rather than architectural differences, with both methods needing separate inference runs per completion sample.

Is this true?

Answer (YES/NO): NO